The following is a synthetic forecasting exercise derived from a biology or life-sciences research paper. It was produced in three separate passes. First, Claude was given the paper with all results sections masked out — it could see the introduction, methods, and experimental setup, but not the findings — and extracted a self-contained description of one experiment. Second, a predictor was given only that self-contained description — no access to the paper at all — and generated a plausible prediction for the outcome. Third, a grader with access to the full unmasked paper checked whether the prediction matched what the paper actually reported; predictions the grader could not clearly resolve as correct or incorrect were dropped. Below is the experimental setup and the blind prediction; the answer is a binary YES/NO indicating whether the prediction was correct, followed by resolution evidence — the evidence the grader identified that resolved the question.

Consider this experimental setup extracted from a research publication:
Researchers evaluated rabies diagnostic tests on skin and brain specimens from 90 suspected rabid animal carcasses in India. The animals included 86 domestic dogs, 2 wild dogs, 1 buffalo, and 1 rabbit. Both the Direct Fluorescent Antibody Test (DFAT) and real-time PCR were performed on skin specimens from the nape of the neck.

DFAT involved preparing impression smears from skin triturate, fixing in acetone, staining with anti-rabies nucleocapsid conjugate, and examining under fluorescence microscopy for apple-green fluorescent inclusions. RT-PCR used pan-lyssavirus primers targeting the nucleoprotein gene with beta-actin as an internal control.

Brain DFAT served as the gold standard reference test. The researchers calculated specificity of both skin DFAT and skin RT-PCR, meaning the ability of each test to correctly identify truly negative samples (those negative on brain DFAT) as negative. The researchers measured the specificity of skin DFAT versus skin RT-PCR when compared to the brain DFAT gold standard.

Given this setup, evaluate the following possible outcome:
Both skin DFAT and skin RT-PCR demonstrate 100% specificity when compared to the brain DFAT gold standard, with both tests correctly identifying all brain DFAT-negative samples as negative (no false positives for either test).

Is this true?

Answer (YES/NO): YES